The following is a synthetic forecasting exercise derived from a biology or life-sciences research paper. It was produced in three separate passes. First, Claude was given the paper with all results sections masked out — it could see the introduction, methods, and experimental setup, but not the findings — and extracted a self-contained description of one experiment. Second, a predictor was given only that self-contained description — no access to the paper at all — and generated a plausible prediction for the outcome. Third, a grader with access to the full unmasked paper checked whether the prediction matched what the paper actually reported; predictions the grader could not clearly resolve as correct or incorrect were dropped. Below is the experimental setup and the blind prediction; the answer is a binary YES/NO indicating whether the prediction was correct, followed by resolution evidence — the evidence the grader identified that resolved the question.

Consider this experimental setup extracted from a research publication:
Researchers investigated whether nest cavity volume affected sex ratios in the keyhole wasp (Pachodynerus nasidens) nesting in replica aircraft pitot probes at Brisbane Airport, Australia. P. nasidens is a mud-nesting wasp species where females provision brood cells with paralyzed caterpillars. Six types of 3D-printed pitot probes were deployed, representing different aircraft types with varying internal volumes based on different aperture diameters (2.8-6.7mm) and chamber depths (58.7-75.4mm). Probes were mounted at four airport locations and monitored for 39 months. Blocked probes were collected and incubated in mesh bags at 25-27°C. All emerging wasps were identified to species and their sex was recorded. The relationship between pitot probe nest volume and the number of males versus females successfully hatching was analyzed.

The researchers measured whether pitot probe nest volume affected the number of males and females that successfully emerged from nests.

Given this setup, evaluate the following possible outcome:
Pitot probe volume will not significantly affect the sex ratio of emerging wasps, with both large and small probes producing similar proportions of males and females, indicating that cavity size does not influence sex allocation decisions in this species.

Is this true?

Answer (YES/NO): NO